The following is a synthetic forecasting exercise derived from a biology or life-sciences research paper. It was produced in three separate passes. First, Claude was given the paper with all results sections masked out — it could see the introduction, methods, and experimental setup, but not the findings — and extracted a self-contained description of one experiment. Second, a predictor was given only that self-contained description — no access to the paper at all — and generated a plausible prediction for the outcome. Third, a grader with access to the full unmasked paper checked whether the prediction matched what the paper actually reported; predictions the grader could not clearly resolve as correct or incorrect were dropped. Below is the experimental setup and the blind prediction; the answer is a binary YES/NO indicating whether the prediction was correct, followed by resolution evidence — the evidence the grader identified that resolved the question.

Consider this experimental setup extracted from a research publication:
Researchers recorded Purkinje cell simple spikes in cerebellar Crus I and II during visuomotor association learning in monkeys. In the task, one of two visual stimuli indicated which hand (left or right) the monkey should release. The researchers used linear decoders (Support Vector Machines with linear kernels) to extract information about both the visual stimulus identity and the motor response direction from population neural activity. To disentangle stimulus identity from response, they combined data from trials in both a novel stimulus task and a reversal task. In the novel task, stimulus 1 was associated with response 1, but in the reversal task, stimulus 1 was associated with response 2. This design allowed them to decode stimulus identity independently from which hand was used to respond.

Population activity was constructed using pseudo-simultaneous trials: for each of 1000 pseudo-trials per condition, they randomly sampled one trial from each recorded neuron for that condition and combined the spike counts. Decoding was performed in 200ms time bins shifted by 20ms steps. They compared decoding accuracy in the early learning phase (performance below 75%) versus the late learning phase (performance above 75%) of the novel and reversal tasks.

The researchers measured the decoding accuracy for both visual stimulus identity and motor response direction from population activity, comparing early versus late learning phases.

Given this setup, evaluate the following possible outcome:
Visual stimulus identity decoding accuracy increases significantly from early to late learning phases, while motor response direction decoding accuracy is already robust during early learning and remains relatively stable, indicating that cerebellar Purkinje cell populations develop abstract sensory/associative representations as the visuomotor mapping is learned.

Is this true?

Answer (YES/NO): NO